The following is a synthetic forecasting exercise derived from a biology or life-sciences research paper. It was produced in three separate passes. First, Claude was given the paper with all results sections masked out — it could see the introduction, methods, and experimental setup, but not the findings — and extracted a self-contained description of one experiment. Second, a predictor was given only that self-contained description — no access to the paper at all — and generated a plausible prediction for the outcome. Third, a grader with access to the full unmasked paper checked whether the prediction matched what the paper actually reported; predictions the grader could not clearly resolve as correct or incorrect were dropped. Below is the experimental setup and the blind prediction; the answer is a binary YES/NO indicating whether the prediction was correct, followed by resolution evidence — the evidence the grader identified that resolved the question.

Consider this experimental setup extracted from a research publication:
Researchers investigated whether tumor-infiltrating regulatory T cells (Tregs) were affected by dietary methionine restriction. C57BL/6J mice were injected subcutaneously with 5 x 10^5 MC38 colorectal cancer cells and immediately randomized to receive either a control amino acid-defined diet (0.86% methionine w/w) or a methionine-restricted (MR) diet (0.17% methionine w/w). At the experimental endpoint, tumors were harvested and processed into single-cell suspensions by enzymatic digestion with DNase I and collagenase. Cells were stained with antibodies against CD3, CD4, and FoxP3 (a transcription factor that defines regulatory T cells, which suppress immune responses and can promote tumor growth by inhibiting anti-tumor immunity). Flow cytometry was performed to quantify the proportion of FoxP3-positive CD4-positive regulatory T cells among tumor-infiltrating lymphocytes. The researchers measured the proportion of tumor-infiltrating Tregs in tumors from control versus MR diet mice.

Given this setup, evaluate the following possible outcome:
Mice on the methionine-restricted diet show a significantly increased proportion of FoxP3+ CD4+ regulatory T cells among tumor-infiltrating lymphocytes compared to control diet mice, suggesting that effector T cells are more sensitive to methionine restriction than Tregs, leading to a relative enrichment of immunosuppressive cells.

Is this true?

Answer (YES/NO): NO